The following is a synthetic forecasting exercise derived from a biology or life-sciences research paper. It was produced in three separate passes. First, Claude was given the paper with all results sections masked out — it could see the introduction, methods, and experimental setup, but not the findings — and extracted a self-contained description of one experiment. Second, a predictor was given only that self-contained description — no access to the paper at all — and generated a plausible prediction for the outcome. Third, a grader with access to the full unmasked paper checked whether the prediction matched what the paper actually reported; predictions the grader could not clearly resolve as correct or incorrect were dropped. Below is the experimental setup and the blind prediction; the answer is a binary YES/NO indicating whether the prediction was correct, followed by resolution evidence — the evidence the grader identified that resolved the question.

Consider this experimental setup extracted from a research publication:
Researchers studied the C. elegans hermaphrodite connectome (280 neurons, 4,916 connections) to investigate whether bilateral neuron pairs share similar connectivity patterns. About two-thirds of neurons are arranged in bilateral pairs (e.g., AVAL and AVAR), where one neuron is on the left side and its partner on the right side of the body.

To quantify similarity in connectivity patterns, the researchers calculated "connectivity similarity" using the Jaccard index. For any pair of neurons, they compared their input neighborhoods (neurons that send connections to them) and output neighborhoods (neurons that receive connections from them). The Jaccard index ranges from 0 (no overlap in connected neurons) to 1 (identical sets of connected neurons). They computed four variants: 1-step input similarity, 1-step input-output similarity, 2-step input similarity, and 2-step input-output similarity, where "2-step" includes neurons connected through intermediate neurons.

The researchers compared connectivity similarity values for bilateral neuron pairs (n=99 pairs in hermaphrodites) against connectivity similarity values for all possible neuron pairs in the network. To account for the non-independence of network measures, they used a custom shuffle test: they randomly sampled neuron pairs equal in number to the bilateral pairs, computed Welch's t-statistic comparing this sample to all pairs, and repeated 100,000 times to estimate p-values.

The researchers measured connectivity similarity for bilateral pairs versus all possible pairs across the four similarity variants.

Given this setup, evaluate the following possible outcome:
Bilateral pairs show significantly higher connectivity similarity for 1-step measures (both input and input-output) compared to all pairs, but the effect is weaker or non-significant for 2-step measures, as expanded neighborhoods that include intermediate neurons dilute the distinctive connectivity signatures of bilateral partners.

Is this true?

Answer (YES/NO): NO